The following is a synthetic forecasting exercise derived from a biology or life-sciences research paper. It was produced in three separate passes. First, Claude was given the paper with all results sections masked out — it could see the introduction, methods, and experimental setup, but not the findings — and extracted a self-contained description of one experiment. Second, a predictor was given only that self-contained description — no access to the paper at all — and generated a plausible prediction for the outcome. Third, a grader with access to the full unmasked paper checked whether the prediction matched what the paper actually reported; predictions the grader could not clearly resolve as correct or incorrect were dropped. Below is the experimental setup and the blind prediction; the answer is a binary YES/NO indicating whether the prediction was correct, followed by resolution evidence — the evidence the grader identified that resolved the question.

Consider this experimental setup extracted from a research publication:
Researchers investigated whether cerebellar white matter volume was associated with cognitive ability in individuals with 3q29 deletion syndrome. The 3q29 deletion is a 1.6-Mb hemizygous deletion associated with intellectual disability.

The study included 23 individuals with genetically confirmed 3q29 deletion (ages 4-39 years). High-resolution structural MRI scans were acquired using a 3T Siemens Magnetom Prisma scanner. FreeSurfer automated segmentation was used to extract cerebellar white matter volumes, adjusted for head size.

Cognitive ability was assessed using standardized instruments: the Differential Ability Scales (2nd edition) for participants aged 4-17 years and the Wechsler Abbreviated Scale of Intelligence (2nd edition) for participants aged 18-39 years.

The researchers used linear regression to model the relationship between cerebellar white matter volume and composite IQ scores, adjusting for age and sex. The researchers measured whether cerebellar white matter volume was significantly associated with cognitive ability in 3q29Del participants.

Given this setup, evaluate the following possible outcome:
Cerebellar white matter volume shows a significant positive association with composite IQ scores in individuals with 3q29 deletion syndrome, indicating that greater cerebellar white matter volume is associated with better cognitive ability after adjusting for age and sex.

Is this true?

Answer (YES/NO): YES